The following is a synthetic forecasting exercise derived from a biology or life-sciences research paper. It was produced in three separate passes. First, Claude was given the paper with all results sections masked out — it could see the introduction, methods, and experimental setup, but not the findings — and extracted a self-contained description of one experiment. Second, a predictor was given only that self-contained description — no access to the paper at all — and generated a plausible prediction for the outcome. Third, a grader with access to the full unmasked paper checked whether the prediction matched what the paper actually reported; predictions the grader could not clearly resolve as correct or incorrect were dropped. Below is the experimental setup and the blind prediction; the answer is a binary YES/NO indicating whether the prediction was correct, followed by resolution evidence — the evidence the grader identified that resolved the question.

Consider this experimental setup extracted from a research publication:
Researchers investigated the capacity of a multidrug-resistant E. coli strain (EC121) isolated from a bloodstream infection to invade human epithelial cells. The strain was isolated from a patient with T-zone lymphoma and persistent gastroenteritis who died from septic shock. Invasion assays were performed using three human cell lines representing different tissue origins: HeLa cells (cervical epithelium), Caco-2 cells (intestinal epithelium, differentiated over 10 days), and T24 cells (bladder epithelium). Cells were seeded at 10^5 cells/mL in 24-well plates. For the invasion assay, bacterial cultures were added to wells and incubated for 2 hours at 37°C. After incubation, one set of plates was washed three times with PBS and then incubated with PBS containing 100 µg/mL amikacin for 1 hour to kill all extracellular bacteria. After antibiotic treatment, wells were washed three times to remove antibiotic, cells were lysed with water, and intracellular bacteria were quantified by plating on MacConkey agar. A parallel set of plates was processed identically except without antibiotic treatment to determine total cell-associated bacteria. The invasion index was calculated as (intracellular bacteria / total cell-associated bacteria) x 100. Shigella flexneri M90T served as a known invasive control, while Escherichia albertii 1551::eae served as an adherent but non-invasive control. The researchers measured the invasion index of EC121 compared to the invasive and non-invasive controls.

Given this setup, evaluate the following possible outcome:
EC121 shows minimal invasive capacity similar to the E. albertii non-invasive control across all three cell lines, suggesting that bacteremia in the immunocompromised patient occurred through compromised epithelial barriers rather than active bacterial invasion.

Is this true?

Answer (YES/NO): NO